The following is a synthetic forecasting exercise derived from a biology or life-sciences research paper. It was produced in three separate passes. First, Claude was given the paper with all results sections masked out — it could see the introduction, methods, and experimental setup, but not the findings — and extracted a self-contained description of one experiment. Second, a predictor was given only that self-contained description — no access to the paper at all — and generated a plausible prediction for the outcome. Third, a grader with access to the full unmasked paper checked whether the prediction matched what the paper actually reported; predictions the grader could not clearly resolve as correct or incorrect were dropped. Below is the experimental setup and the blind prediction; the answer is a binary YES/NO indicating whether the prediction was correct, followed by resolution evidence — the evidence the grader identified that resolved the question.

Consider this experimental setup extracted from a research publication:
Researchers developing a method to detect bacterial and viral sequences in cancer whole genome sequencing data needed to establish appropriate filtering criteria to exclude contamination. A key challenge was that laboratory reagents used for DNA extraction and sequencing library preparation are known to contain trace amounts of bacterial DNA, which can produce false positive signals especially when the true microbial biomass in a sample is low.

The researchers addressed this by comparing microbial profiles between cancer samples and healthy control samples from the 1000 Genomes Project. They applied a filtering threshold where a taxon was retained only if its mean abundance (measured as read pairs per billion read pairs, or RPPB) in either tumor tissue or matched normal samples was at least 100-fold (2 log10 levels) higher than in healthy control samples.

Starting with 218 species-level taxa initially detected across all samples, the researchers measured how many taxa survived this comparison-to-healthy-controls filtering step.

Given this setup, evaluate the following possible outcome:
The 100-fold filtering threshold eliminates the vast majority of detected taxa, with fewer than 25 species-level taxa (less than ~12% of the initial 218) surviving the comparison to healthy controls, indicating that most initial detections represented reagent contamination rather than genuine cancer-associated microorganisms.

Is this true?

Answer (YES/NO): NO